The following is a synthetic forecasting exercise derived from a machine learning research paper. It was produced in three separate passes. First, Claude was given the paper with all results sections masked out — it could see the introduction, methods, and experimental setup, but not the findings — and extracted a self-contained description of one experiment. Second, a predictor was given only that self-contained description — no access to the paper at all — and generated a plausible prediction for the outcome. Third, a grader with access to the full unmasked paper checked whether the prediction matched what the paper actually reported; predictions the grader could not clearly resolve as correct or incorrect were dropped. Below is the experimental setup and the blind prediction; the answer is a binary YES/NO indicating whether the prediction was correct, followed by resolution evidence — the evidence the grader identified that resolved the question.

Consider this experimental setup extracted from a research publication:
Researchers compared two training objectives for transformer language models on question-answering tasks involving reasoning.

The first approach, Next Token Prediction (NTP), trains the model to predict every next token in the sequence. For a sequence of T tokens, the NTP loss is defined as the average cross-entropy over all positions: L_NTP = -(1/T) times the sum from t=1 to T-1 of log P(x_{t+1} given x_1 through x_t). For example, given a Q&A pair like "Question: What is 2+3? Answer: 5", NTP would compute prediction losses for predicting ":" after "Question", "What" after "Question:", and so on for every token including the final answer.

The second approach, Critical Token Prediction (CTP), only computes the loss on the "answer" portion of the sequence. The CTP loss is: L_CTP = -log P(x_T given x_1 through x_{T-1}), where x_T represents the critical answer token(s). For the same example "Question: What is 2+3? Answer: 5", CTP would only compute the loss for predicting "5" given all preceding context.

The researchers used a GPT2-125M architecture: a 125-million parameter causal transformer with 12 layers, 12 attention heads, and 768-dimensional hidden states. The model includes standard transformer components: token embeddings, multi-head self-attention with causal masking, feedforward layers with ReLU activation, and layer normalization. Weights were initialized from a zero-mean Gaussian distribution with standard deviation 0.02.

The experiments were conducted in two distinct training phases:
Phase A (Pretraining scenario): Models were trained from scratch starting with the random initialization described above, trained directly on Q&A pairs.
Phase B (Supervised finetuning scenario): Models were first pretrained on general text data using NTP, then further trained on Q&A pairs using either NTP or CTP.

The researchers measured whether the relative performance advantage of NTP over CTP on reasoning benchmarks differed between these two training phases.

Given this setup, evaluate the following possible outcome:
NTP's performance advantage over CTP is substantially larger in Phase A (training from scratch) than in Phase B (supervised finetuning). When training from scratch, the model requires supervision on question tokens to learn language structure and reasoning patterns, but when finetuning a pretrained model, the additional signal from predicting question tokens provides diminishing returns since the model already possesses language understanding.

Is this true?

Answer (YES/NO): YES